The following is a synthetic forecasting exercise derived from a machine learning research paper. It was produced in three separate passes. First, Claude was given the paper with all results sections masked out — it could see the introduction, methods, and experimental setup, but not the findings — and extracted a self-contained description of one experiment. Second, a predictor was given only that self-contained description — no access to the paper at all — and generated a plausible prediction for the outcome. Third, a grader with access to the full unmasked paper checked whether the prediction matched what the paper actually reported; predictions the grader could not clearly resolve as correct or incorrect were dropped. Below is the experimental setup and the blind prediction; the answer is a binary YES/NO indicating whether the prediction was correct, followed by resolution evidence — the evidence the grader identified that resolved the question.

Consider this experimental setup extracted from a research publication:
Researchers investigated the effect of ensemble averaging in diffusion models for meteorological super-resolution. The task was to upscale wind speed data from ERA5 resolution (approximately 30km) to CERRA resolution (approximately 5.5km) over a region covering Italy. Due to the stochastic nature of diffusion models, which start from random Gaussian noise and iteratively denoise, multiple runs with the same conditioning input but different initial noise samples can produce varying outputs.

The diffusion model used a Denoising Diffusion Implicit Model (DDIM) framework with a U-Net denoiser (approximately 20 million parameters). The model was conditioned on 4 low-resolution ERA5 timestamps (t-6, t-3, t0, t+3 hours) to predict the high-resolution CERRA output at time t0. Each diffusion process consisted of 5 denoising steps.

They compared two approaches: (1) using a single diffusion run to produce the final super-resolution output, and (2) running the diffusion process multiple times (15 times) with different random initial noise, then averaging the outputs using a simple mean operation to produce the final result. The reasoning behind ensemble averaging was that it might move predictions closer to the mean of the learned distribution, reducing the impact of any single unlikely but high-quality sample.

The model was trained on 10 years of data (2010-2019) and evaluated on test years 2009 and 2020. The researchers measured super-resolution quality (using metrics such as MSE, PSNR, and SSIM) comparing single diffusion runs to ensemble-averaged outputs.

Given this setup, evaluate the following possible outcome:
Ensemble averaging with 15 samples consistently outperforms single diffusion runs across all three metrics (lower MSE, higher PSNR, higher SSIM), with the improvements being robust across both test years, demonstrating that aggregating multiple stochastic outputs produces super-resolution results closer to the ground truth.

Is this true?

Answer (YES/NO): YES